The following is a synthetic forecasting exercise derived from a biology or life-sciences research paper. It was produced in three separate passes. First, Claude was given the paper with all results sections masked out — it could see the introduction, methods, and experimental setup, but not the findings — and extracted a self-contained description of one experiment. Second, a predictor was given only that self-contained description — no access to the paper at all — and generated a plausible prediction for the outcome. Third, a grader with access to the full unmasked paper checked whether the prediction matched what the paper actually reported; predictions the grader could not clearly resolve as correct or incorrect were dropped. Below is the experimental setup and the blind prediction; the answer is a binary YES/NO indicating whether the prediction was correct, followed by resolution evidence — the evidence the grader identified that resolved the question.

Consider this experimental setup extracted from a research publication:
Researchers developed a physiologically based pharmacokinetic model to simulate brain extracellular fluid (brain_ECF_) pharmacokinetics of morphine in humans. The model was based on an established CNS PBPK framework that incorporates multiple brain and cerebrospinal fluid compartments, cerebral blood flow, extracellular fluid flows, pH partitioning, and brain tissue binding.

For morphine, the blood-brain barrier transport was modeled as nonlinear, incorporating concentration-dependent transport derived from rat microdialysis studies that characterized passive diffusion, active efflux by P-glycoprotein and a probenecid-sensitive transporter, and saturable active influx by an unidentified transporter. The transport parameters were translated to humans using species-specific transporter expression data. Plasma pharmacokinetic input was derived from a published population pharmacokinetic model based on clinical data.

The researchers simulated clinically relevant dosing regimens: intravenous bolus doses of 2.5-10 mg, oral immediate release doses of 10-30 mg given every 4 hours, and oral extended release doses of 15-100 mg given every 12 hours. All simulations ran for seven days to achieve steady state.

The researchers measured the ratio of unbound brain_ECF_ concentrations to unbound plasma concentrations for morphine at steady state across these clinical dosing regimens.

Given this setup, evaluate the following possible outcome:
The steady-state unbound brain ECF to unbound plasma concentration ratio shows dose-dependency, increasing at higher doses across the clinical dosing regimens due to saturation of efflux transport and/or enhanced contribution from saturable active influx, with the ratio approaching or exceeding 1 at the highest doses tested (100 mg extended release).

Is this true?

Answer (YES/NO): NO